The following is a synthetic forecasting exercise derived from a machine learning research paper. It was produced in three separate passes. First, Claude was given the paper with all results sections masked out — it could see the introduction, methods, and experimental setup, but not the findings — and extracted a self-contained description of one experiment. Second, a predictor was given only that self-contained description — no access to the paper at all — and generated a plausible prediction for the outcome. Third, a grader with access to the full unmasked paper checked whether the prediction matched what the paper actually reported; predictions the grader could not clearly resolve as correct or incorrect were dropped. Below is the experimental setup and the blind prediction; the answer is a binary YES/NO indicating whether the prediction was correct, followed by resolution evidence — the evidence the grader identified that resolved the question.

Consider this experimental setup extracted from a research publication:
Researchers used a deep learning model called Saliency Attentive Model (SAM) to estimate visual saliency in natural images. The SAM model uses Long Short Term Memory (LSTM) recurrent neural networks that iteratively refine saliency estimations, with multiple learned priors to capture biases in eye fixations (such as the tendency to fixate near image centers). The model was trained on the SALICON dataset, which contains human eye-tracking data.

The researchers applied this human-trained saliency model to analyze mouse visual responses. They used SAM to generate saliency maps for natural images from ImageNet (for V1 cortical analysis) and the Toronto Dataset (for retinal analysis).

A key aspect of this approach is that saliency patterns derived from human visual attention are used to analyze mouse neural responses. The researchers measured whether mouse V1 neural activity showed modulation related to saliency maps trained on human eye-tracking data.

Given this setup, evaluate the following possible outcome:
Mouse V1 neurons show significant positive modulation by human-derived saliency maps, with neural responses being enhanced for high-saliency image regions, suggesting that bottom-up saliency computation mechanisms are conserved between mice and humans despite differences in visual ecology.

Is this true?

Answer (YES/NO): NO